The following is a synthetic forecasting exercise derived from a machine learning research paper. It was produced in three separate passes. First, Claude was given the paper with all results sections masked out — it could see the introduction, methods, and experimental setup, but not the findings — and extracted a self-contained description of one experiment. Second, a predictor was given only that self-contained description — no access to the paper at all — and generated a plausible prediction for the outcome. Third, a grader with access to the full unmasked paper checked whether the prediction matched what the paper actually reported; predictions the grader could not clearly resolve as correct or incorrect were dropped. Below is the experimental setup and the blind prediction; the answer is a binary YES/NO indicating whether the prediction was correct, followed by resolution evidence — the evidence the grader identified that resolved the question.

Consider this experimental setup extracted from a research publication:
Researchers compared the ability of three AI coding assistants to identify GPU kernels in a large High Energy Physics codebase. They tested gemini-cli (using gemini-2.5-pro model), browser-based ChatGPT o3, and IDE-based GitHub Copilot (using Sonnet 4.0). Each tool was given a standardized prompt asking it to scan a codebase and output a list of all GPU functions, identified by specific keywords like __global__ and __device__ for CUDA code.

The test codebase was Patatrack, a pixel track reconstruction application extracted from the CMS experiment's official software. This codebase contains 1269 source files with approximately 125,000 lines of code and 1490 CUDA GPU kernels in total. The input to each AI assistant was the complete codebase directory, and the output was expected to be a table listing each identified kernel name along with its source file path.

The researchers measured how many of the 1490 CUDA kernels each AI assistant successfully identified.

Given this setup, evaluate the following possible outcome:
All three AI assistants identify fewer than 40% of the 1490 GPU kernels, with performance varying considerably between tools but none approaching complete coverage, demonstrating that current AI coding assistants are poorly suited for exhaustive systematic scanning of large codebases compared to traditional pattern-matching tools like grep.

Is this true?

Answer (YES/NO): NO